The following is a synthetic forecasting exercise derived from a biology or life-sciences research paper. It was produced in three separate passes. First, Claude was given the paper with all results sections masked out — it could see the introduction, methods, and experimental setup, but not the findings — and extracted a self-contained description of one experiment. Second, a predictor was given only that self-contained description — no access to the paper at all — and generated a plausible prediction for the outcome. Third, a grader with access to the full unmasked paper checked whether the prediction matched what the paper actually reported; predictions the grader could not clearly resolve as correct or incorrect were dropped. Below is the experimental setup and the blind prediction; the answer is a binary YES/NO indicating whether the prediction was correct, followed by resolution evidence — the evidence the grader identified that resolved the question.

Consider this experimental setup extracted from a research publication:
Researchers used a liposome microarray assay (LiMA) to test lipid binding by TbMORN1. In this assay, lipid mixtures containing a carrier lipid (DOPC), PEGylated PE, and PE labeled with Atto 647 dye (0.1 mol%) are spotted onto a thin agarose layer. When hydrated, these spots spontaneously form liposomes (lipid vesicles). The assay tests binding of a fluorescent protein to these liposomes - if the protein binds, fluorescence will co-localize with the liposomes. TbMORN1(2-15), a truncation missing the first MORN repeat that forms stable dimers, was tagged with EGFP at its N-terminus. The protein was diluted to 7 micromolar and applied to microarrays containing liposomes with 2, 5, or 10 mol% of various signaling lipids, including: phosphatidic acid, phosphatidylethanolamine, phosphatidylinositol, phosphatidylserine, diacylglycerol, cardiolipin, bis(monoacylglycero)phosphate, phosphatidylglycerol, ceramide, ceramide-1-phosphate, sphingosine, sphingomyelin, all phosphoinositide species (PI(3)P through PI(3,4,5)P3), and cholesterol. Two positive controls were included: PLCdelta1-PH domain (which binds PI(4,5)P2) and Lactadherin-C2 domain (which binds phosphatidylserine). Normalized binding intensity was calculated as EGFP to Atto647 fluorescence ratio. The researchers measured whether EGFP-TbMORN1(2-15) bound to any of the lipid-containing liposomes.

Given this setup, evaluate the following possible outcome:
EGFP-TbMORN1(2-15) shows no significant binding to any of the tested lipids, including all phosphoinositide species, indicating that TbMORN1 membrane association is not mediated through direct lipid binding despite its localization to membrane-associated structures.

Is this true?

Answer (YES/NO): YES